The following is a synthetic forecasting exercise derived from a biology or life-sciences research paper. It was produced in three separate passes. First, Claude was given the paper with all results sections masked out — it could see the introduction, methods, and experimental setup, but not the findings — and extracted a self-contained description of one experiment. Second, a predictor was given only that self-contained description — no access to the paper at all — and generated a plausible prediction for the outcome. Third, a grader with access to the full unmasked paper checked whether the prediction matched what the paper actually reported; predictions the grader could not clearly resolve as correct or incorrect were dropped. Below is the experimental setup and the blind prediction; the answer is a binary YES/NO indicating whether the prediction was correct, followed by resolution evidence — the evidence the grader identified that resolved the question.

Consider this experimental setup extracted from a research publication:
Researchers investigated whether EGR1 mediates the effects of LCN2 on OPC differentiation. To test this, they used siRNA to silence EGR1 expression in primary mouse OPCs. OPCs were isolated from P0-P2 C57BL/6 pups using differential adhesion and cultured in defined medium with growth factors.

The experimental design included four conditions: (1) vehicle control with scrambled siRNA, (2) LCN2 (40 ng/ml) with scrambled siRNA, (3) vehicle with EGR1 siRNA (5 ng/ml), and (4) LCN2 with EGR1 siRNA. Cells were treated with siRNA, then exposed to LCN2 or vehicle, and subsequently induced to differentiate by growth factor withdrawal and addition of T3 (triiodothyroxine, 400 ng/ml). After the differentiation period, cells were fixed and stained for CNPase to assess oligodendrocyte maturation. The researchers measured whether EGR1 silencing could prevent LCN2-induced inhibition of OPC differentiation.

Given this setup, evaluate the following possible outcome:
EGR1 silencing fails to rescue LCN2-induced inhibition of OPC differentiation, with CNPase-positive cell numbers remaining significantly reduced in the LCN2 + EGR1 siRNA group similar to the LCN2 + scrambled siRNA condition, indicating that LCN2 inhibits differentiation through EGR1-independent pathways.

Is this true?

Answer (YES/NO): NO